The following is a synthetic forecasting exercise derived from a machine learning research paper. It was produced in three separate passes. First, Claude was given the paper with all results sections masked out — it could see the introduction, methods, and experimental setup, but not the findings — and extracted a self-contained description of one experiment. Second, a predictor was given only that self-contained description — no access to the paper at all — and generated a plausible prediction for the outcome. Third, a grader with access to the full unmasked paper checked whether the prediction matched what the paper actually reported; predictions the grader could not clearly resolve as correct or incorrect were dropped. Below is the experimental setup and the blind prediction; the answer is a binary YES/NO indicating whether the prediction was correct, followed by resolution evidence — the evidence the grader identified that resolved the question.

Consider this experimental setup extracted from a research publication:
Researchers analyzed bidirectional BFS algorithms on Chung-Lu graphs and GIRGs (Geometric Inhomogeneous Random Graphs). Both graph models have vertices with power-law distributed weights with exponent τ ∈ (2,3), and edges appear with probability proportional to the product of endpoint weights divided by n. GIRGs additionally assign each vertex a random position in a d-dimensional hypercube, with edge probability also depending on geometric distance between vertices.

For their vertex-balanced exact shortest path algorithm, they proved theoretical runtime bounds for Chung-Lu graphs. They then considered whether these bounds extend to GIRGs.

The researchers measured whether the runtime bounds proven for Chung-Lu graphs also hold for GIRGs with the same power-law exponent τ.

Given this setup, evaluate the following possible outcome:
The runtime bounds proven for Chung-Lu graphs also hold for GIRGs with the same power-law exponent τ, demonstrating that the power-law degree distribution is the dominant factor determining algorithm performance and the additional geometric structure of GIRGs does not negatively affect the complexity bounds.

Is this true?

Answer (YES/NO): YES